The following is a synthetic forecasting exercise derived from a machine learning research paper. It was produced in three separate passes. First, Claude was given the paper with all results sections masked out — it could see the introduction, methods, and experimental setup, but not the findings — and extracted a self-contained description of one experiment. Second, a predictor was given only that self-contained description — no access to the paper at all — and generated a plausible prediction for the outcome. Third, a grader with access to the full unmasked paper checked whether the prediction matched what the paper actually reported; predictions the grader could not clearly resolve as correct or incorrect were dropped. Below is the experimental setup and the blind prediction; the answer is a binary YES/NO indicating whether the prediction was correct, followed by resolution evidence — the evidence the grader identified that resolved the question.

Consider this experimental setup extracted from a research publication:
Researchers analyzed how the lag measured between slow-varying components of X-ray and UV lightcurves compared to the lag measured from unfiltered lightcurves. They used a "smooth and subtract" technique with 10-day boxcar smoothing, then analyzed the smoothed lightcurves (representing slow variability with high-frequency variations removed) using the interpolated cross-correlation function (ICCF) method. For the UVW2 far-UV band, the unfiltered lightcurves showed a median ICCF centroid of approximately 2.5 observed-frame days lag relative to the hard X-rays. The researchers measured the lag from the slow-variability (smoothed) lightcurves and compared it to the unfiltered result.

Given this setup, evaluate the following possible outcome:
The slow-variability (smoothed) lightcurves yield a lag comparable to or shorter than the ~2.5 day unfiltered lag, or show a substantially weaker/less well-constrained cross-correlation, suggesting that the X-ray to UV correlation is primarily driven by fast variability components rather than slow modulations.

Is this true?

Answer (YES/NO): NO